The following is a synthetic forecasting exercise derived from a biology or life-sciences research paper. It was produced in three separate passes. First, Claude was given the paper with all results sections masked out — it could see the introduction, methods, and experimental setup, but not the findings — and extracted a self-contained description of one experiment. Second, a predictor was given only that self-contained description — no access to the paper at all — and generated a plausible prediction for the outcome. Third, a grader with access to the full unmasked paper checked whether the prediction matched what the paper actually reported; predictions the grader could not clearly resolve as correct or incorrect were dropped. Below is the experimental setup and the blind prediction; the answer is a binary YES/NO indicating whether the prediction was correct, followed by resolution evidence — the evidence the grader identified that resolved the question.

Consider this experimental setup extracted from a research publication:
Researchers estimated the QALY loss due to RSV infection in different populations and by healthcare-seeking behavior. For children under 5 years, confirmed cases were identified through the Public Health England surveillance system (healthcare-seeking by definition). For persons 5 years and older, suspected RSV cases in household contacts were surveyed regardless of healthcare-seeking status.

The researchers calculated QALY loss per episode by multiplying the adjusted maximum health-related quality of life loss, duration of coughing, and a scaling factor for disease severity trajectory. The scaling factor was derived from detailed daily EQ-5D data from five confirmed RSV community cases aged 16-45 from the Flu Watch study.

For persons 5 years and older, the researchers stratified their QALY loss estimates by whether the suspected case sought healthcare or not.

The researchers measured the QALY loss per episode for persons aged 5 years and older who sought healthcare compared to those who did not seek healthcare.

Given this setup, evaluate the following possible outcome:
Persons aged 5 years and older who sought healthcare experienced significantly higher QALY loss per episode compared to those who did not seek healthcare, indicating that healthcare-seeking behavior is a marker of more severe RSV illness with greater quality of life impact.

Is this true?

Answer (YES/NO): NO